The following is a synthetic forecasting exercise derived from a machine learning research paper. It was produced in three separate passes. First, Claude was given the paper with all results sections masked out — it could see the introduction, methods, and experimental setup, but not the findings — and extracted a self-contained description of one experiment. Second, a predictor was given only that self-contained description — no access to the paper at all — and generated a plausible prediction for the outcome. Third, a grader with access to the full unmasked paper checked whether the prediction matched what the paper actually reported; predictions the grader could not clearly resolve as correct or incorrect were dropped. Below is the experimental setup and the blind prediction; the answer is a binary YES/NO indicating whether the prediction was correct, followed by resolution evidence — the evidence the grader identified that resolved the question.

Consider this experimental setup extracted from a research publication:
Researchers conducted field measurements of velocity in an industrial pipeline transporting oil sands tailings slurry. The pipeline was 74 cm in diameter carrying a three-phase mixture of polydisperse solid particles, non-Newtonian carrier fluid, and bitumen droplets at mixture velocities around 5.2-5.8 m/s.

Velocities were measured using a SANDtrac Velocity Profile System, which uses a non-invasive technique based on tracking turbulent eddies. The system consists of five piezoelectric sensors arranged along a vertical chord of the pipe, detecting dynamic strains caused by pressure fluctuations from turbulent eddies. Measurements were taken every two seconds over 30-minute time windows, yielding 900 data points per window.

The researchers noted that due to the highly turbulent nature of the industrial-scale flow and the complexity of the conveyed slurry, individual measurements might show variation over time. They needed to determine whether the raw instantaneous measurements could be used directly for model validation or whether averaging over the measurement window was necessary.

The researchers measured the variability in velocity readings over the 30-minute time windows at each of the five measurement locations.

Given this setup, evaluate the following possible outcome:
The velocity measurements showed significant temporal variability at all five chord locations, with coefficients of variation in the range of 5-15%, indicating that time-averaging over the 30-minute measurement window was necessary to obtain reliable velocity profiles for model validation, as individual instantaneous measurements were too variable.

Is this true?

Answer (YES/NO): NO